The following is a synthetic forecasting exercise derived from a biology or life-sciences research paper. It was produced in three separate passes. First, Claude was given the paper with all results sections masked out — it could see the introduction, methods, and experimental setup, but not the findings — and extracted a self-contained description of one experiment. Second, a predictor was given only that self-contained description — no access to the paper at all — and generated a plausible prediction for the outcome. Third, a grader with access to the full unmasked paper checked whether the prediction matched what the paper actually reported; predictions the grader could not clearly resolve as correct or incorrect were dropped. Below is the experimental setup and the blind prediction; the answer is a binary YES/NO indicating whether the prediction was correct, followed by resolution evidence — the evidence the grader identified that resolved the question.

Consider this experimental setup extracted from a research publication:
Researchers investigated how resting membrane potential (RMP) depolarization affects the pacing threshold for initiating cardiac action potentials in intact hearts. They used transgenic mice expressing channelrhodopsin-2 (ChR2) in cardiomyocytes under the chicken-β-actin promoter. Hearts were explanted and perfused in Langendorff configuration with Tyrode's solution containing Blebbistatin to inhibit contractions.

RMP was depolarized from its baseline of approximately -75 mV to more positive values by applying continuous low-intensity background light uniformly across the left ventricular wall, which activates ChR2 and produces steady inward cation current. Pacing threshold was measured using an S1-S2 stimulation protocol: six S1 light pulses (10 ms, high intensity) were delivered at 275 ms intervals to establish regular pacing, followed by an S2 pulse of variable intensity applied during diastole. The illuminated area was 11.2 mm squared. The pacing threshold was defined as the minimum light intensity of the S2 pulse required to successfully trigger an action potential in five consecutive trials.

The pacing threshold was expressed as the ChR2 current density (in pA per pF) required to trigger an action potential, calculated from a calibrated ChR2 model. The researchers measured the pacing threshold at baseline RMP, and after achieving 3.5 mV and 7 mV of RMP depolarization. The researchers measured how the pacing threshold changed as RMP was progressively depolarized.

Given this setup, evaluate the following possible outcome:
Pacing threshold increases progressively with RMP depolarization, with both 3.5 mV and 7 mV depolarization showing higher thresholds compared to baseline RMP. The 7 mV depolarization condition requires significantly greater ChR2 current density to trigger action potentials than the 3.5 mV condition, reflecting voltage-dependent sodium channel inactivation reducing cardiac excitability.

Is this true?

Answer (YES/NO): NO